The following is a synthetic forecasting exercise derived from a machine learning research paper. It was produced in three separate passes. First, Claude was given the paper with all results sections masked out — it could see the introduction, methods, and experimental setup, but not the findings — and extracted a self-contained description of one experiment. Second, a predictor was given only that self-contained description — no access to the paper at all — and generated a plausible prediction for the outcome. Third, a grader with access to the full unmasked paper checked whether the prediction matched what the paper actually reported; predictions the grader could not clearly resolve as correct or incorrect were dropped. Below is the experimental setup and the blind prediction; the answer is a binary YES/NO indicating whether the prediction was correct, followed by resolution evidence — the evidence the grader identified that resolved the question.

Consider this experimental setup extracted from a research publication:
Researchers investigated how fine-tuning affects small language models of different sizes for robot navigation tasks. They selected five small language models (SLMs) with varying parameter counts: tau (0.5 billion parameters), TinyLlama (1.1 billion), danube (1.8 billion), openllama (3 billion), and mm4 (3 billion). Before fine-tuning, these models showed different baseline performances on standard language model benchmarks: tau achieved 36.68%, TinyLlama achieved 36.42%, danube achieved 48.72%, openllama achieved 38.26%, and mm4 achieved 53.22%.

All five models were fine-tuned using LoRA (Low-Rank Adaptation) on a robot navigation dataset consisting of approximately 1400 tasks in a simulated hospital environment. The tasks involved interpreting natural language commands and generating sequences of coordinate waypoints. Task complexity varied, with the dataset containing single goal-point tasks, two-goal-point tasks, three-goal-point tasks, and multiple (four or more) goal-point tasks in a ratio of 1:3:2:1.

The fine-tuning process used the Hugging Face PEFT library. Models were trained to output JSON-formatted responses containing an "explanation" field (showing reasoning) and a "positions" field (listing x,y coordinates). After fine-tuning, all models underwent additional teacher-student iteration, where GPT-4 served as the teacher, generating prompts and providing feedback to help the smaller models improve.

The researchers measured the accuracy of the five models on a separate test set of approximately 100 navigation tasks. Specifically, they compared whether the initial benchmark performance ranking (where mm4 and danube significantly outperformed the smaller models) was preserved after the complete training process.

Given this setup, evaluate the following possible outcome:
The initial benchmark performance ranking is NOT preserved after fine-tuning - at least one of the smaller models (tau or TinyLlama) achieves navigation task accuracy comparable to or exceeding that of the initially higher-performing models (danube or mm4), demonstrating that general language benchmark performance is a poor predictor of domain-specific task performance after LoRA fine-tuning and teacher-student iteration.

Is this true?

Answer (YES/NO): YES